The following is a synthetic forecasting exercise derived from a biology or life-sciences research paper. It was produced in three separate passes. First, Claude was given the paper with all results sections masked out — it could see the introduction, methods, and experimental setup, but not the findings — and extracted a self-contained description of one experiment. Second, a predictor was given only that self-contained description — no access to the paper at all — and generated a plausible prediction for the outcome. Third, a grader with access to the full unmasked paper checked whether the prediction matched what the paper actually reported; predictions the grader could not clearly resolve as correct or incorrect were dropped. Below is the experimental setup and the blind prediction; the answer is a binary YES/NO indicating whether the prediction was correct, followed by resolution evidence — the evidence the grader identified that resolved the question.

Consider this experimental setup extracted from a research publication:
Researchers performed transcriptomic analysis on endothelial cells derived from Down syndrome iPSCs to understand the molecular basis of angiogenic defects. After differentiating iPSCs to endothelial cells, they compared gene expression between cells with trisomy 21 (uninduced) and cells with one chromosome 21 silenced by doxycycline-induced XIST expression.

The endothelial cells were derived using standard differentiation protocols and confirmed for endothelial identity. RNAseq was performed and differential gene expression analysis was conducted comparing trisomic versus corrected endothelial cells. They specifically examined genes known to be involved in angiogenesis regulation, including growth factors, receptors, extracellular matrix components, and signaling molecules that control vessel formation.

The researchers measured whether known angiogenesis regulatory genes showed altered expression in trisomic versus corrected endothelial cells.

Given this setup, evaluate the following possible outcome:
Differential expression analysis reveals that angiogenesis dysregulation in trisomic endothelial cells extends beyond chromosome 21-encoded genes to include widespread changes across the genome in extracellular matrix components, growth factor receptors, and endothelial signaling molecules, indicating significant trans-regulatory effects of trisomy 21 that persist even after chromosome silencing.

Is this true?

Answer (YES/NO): NO